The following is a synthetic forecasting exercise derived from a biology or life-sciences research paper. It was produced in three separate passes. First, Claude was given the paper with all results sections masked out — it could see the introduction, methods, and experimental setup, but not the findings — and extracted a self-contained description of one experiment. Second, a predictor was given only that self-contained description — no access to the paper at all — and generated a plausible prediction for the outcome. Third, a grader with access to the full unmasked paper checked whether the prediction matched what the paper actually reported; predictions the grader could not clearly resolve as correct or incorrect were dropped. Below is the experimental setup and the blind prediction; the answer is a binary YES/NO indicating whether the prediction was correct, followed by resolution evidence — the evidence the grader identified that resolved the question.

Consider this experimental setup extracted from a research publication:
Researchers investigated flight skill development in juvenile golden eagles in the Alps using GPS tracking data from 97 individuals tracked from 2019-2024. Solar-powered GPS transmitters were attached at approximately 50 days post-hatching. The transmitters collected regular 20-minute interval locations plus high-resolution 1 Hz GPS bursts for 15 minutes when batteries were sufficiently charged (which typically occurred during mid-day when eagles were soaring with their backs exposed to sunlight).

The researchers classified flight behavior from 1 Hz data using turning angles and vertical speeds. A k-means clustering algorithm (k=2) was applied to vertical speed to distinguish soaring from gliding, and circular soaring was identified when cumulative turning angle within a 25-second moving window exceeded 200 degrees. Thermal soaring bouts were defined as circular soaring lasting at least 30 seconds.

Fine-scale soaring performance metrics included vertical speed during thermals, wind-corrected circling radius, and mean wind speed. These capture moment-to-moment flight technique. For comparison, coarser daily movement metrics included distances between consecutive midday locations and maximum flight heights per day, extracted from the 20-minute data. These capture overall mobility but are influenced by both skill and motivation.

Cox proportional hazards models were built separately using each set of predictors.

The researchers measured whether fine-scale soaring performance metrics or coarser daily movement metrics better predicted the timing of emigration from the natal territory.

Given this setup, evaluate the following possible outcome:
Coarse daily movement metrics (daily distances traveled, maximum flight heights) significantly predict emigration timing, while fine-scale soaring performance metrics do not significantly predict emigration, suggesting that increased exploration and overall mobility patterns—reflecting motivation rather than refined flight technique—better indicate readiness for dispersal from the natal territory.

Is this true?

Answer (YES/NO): NO